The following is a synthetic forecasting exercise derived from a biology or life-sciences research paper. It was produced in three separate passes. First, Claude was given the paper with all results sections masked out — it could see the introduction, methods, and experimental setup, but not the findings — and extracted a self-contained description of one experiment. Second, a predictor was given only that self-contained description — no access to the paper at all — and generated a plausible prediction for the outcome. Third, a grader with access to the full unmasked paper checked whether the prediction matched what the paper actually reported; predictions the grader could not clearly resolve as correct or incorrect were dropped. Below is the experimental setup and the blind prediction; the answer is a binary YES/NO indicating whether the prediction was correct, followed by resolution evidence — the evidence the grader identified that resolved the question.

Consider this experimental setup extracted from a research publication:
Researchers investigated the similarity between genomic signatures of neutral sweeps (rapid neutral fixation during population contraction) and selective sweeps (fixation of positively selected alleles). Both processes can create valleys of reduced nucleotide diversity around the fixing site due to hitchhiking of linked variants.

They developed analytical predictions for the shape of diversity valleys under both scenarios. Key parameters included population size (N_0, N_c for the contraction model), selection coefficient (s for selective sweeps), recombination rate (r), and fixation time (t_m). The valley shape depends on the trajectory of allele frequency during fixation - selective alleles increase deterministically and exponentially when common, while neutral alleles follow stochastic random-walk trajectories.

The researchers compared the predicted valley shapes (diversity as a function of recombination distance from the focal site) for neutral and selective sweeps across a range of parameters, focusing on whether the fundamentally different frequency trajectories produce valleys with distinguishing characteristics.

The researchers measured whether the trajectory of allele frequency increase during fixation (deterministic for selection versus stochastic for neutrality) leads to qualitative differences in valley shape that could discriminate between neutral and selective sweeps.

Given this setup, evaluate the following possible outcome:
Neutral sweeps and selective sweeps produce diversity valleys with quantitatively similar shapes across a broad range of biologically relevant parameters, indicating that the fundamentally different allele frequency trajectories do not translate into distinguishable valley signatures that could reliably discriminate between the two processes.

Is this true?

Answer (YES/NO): NO